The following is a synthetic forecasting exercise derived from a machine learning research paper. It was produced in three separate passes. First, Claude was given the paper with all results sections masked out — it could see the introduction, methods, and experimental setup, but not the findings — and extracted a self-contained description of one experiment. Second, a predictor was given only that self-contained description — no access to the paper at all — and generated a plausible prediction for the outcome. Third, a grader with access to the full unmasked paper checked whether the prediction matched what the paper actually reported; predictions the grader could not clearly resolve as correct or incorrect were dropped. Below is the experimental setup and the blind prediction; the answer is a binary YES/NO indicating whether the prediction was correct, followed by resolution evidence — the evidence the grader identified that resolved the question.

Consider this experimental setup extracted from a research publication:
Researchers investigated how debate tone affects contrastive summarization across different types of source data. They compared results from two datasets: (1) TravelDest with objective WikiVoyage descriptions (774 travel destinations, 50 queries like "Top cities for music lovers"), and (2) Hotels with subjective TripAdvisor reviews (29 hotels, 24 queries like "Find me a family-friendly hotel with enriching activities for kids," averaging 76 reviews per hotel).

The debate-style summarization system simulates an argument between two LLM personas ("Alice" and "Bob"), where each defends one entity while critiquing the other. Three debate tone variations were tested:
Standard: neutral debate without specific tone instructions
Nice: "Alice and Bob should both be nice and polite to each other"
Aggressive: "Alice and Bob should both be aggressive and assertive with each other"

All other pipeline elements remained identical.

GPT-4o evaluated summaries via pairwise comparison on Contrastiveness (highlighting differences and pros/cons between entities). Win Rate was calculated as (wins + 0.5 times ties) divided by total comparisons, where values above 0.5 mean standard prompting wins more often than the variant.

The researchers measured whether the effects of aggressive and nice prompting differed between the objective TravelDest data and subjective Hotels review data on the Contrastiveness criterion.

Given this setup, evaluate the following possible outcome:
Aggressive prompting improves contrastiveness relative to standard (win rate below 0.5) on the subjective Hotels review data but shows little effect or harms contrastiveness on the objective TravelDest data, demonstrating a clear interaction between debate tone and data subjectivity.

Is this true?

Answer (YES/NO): NO